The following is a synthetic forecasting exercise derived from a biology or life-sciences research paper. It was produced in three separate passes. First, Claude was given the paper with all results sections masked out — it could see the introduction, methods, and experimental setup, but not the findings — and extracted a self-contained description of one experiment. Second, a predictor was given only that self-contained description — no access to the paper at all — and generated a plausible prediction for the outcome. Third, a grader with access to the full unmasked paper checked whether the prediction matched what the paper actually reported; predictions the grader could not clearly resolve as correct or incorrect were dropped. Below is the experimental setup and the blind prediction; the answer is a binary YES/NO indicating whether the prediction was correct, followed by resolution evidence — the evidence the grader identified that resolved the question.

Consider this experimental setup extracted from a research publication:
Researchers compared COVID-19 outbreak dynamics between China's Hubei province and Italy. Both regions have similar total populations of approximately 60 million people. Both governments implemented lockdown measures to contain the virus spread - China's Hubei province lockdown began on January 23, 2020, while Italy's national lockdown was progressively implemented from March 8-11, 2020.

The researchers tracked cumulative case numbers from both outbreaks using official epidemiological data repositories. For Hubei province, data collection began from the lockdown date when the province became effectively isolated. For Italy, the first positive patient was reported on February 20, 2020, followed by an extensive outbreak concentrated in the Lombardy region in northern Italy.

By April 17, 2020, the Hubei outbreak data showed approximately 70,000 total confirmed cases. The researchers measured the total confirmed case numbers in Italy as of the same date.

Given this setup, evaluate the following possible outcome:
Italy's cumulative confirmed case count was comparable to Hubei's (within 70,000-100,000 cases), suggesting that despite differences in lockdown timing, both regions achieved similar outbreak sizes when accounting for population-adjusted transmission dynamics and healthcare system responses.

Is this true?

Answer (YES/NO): NO